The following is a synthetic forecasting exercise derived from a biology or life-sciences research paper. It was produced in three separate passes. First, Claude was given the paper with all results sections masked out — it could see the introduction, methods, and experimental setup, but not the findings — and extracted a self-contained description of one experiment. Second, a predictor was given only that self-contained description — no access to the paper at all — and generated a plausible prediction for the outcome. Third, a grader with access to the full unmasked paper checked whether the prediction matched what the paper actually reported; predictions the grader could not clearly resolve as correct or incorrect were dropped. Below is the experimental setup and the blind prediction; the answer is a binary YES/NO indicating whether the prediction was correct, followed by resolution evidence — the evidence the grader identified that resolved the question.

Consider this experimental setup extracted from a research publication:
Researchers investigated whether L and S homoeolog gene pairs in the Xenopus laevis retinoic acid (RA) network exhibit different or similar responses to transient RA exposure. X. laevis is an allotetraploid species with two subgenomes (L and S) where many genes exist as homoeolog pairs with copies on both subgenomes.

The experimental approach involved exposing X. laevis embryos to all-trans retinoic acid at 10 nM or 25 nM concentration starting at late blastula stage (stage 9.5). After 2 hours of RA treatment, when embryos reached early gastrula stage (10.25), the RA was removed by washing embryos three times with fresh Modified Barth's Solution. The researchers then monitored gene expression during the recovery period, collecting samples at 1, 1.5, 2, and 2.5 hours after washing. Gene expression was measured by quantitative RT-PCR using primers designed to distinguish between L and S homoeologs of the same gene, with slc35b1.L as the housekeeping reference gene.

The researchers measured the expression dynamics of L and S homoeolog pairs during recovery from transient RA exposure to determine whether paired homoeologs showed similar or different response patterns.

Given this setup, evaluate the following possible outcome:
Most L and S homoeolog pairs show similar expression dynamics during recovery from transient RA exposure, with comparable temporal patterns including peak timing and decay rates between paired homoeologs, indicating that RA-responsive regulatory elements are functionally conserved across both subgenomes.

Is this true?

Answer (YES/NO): NO